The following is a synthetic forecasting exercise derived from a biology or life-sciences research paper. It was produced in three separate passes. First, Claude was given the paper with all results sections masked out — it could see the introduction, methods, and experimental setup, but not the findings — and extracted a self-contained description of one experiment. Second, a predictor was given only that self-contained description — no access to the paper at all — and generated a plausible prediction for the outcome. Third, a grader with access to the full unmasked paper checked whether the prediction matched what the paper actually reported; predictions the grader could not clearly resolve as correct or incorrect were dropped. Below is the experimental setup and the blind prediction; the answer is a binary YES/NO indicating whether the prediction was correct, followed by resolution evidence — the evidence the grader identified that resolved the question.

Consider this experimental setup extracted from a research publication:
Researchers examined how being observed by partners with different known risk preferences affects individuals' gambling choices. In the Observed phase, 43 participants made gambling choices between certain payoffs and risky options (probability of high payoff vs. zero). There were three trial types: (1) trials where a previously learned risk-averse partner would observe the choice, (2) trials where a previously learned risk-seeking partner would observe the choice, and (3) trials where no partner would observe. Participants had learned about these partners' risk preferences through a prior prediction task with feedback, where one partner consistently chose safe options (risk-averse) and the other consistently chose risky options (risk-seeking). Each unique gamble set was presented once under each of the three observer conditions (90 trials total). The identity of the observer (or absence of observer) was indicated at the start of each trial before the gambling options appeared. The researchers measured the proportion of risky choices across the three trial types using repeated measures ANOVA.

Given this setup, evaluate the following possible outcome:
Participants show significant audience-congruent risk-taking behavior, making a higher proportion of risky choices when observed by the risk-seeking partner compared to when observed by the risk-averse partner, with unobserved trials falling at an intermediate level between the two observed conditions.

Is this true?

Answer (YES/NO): YES